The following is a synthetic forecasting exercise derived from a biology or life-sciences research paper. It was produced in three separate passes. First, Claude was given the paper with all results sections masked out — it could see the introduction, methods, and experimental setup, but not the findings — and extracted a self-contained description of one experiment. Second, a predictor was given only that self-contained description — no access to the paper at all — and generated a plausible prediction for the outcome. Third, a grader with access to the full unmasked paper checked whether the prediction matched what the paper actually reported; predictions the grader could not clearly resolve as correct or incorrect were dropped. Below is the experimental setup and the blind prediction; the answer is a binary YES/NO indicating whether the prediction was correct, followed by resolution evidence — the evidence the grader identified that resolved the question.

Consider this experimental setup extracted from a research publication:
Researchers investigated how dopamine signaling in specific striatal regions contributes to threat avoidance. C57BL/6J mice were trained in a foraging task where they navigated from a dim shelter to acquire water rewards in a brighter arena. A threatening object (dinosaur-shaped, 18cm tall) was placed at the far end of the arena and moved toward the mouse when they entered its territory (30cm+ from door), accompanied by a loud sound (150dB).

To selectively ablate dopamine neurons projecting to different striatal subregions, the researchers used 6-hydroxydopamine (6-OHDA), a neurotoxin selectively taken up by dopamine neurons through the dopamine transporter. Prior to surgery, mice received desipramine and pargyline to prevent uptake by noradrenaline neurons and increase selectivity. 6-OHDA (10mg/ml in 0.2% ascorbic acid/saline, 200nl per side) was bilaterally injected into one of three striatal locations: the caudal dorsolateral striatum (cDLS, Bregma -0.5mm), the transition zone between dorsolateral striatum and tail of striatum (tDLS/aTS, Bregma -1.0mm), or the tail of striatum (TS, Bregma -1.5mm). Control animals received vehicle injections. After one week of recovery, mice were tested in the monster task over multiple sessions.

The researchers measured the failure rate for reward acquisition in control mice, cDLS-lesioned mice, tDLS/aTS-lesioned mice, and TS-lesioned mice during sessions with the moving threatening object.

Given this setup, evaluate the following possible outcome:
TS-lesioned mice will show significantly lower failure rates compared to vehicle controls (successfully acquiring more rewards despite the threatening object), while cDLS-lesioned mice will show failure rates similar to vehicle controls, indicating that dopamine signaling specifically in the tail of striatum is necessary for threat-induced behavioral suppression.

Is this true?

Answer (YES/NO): YES